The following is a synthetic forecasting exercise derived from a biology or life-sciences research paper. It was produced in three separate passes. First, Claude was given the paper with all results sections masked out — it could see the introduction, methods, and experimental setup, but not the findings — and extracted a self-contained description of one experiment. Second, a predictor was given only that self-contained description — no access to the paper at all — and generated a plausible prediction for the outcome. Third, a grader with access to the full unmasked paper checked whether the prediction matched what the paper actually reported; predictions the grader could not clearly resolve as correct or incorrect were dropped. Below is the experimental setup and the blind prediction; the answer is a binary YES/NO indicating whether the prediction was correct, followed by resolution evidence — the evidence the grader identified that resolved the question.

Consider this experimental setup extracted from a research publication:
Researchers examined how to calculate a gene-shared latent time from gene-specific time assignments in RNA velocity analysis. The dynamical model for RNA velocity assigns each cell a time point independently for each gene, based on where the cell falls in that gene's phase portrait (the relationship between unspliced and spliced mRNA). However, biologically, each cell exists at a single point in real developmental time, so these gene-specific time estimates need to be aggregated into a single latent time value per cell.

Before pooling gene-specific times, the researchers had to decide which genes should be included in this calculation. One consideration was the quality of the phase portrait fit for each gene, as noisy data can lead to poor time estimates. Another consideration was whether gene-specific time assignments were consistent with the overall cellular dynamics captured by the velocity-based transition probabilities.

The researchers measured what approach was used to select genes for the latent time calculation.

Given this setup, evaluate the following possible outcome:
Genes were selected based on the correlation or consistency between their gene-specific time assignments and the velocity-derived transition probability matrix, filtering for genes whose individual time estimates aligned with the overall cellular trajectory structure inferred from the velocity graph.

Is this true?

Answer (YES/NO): YES